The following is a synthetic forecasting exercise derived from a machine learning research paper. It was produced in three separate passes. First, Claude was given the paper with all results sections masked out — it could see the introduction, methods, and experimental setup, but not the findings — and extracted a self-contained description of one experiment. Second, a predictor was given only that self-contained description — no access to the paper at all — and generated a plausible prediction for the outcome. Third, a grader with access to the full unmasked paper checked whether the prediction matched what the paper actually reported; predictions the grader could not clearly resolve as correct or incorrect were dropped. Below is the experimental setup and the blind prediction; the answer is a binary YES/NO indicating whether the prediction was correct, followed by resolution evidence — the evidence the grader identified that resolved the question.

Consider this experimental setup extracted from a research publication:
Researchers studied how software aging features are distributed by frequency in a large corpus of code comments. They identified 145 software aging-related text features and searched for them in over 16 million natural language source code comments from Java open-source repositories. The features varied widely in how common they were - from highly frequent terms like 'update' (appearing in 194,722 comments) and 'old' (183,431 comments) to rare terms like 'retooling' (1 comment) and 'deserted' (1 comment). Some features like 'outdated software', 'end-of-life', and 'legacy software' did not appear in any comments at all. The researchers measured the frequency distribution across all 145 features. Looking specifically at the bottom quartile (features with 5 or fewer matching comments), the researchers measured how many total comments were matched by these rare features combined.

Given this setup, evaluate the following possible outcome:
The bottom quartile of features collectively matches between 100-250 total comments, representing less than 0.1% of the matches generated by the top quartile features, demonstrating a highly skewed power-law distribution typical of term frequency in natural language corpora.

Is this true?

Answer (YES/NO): NO